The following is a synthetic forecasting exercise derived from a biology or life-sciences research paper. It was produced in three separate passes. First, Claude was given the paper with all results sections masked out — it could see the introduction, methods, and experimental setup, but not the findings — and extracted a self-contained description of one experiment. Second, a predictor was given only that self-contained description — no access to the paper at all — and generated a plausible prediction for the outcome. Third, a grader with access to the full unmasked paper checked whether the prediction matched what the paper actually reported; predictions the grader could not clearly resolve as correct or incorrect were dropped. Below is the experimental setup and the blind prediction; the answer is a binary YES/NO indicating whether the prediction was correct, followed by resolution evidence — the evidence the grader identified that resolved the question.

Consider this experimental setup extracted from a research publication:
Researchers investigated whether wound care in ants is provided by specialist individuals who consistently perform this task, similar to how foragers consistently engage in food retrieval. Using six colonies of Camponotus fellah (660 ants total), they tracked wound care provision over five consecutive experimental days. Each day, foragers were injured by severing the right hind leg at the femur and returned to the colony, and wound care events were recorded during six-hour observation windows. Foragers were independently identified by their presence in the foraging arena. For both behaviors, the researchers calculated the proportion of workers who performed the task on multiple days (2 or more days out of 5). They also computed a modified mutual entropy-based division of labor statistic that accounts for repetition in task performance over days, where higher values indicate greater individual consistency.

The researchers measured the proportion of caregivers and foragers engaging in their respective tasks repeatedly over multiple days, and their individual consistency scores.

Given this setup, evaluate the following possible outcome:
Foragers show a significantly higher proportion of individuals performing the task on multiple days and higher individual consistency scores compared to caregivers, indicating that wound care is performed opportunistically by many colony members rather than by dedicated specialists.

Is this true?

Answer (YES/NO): YES